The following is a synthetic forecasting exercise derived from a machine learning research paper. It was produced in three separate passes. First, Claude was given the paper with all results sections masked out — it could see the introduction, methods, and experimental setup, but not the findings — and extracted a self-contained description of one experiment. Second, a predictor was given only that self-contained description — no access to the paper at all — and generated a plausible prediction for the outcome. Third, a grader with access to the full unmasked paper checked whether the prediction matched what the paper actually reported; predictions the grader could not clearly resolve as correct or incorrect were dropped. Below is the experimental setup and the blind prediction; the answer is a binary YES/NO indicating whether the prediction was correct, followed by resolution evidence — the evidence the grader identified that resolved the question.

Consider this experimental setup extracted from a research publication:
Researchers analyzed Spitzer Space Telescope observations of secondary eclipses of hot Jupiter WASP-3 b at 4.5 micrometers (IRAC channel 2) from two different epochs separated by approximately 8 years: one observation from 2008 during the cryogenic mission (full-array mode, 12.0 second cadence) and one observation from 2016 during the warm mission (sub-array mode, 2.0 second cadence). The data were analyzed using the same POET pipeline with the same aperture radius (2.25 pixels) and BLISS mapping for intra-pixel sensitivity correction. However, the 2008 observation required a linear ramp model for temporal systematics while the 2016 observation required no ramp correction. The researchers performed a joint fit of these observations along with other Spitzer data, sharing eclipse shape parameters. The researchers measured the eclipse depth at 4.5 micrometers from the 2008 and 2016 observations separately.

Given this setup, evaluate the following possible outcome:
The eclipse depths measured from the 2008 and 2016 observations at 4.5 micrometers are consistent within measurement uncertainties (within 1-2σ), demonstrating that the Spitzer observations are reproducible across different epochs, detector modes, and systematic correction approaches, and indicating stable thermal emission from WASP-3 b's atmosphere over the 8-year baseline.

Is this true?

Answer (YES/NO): YES